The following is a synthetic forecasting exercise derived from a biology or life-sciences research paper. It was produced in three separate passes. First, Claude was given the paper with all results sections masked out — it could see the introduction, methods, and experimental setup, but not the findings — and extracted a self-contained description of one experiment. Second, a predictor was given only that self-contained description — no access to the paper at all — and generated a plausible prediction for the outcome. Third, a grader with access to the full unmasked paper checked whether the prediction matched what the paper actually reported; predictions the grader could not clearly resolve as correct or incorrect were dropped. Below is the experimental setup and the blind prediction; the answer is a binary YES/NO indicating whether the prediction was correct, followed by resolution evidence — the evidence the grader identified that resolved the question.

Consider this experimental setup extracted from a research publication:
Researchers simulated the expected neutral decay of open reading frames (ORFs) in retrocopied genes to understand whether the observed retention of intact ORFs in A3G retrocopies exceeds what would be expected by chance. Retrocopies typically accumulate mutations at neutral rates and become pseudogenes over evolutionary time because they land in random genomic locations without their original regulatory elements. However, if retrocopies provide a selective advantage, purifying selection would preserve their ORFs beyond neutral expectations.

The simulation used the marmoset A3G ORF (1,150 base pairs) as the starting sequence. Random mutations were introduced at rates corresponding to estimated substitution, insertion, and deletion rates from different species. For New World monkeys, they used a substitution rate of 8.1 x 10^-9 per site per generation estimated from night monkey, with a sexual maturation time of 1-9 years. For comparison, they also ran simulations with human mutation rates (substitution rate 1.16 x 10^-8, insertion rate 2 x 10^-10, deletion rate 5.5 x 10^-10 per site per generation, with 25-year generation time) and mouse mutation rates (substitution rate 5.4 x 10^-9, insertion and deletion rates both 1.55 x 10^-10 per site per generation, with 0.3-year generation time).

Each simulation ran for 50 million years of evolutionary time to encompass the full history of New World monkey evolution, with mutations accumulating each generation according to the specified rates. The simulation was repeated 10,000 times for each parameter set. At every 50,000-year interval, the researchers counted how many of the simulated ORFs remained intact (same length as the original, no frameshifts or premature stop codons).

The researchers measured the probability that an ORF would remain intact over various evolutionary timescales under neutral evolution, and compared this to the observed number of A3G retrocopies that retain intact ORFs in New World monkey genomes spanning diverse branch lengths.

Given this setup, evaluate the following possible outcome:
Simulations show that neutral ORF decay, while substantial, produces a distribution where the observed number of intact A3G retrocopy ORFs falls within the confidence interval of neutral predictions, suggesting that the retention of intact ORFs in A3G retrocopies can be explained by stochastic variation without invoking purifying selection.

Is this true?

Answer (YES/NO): NO